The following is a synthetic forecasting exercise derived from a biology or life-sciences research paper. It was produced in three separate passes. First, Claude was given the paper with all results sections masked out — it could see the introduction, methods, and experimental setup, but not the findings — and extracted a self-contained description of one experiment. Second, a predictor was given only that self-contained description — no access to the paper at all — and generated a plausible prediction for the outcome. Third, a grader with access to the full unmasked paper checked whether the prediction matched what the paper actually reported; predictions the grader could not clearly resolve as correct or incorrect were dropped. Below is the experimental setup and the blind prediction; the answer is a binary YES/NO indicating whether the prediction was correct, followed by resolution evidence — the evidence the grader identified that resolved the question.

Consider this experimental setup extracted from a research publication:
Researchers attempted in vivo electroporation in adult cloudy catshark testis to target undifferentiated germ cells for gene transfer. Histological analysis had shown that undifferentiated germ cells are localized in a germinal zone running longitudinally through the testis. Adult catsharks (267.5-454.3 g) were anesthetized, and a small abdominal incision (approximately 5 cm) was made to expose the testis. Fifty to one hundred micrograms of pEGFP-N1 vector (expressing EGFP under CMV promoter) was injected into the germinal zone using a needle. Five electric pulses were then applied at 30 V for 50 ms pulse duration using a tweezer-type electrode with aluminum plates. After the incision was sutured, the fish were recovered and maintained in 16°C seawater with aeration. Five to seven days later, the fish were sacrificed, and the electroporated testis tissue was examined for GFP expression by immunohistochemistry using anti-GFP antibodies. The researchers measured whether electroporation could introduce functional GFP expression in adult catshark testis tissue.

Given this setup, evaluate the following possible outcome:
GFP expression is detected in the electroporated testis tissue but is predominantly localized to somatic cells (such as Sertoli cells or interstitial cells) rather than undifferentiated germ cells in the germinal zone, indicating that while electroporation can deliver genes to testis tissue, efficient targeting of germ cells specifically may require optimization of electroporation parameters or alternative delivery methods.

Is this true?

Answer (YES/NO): YES